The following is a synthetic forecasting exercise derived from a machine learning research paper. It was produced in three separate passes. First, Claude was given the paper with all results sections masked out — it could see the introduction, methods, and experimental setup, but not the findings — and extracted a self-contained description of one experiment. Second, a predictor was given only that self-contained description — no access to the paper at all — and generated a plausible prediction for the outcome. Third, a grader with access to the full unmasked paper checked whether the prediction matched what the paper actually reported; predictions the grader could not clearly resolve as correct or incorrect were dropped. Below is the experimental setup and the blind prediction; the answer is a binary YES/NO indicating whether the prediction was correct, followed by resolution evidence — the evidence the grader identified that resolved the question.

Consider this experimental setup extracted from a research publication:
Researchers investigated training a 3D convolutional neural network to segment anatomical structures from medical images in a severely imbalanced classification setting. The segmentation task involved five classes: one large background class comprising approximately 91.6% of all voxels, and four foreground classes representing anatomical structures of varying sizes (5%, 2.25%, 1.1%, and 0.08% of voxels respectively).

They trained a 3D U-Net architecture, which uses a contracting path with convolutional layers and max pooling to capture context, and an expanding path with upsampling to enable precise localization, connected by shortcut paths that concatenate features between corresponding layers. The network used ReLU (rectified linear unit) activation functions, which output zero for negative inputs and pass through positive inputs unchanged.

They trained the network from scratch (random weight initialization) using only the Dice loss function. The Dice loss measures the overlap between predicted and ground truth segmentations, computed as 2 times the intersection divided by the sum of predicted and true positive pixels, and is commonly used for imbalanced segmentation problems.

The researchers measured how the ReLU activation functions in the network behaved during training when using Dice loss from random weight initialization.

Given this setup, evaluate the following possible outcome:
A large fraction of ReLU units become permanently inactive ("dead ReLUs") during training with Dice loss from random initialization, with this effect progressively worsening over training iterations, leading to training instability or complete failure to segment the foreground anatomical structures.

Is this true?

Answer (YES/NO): YES